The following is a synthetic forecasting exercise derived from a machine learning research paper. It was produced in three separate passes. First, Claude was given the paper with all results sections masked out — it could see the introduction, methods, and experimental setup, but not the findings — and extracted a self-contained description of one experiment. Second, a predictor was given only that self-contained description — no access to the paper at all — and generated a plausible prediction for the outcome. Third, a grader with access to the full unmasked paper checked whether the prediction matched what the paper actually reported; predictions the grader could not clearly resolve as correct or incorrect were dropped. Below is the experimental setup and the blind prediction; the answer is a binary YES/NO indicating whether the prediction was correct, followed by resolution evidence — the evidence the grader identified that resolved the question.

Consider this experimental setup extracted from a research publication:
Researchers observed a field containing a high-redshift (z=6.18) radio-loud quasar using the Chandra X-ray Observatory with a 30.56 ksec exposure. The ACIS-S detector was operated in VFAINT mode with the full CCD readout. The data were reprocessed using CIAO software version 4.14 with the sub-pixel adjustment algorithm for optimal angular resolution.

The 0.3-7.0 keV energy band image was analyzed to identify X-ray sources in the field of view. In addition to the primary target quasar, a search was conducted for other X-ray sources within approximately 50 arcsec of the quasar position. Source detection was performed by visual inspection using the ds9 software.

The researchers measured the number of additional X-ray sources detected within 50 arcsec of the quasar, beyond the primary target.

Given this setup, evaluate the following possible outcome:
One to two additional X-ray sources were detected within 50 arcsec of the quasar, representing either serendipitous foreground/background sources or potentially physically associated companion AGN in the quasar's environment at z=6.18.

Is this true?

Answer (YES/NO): YES